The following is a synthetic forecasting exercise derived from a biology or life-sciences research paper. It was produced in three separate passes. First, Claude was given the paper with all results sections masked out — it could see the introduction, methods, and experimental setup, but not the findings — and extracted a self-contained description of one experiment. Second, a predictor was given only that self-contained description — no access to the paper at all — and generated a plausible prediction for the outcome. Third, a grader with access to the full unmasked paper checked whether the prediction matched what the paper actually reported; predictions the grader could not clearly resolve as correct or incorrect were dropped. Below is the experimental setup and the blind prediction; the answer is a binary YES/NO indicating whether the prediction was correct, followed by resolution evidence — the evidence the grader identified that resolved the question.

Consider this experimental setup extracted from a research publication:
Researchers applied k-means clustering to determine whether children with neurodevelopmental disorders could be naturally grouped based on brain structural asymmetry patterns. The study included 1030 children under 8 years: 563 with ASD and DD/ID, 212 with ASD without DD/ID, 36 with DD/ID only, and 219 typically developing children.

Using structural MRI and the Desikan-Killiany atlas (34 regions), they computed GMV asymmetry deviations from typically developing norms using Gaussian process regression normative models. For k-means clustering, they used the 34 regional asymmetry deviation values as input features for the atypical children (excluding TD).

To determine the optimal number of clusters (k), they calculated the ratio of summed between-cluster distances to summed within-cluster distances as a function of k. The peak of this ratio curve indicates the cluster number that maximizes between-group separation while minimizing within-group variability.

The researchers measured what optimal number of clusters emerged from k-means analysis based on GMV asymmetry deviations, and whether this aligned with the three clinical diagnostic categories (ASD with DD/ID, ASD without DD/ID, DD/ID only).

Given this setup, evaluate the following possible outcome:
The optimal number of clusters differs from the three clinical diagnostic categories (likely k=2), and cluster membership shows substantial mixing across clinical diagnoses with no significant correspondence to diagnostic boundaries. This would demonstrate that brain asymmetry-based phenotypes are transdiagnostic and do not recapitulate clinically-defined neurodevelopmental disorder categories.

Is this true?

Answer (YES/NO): NO